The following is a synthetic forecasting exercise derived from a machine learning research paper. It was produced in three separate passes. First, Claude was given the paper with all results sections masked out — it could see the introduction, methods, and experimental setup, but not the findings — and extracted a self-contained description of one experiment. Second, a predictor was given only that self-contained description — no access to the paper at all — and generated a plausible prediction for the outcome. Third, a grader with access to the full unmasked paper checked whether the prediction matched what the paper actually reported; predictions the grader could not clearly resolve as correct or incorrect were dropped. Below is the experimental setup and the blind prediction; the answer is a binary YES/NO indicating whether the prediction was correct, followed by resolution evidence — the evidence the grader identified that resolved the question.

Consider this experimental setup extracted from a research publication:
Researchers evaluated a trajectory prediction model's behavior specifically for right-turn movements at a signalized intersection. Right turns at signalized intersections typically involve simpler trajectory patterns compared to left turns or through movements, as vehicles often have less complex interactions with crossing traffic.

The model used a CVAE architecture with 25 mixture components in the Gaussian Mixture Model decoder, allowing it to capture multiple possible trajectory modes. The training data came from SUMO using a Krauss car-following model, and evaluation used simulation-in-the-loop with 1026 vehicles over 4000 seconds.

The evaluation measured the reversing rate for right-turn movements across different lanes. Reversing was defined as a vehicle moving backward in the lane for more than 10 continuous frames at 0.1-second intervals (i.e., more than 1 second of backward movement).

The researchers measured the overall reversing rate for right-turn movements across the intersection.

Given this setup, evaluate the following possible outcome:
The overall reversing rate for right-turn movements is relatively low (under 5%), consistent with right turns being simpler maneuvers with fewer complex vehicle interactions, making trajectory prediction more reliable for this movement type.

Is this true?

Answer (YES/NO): YES